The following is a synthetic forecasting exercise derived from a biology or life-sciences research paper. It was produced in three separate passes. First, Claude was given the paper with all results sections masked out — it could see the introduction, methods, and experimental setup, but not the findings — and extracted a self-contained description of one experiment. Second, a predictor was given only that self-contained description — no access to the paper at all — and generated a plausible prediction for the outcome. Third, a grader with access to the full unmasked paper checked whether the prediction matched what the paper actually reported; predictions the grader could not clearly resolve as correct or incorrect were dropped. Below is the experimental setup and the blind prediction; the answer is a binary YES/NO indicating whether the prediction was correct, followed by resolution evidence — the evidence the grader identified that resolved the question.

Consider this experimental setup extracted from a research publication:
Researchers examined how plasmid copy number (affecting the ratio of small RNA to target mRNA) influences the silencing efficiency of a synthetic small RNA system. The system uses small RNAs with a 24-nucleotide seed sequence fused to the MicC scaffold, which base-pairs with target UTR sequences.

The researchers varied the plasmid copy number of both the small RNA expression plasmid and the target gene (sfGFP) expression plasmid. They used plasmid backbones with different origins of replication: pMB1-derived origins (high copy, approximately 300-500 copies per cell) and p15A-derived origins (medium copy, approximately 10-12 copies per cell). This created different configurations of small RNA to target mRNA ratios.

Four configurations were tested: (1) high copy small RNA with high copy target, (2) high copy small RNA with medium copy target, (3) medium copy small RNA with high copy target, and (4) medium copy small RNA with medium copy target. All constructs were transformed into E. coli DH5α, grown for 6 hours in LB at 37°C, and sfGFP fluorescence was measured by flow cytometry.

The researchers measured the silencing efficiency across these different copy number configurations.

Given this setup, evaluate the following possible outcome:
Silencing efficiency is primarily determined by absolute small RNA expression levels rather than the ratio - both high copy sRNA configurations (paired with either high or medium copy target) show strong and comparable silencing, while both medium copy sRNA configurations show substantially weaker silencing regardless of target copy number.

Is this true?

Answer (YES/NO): NO